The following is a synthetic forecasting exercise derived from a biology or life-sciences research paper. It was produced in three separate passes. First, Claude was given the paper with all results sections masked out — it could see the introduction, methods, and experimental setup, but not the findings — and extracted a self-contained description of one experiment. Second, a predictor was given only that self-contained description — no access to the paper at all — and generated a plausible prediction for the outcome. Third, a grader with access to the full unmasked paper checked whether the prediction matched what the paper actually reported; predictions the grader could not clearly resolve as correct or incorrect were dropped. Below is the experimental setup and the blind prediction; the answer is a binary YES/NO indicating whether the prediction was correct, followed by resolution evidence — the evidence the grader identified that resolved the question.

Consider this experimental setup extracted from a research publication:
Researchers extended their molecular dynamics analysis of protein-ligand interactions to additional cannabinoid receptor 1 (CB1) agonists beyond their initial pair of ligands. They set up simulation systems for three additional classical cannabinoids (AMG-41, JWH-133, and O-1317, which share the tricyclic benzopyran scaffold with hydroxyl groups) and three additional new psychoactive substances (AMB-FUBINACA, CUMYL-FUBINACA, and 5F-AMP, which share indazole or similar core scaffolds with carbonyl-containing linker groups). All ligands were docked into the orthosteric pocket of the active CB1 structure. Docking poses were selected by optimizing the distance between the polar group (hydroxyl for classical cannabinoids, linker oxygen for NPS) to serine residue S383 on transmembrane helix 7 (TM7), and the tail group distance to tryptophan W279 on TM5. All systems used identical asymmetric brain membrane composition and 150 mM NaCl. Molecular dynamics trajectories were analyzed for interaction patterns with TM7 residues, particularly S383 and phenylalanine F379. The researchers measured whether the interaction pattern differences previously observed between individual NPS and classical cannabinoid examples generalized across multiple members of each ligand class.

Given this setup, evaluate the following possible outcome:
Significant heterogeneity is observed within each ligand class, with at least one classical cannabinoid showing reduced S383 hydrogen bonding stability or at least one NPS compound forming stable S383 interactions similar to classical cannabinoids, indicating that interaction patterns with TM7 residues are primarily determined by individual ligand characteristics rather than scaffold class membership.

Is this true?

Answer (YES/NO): NO